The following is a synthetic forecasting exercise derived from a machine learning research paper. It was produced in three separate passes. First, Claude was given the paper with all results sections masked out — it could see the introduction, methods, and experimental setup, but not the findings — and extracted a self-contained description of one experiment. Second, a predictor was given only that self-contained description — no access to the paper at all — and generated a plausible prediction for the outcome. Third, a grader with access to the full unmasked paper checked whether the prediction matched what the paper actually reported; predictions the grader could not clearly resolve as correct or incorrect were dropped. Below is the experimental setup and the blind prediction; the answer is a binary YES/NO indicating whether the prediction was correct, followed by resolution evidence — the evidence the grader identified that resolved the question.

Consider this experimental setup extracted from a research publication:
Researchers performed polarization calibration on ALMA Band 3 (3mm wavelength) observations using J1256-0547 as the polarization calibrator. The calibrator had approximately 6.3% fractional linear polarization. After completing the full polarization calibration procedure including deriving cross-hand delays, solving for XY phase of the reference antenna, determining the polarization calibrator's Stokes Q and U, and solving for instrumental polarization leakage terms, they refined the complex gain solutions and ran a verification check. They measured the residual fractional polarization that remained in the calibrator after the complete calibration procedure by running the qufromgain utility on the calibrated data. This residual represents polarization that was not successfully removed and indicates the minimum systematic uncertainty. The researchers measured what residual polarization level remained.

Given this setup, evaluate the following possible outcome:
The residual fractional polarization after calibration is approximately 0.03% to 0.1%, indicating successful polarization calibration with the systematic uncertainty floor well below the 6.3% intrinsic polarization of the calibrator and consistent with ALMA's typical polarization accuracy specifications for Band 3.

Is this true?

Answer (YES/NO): NO